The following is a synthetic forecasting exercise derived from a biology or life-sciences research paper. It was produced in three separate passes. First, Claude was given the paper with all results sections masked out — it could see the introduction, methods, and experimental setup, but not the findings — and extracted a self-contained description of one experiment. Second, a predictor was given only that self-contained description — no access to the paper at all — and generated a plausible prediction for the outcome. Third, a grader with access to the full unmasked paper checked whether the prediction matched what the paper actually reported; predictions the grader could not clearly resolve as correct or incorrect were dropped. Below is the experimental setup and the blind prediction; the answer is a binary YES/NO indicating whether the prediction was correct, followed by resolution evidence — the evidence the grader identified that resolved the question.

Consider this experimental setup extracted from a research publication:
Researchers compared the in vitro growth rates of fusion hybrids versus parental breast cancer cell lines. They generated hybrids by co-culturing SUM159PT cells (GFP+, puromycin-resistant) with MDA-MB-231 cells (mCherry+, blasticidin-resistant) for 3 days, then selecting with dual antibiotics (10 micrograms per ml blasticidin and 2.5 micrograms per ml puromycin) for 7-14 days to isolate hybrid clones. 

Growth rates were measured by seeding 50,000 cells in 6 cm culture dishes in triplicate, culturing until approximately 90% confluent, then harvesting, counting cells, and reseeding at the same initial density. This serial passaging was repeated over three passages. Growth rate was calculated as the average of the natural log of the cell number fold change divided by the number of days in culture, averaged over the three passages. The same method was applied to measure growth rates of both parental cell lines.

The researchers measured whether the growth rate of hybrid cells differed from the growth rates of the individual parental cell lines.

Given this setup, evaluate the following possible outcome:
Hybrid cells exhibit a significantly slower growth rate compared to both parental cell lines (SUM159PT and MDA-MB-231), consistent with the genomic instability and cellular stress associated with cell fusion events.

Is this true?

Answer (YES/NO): NO